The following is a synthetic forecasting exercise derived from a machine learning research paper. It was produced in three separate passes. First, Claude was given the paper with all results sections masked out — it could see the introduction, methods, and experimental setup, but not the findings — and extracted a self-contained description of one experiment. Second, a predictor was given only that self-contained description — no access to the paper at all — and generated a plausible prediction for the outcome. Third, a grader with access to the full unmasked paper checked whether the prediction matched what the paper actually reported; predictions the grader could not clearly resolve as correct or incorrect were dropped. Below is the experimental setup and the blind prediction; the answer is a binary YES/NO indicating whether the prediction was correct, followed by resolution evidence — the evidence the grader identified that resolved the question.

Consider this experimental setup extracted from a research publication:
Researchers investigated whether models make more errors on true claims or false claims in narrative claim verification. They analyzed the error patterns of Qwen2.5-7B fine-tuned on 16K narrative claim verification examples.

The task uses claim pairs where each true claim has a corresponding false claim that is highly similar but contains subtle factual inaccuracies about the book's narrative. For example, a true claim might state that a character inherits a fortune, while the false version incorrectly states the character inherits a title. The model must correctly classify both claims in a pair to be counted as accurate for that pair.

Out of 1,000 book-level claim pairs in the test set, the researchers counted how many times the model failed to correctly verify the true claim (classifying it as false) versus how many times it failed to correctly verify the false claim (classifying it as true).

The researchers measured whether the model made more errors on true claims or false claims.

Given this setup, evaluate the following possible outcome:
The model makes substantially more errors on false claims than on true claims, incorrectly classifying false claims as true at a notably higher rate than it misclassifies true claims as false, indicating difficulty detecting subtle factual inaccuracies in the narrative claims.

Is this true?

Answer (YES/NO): YES